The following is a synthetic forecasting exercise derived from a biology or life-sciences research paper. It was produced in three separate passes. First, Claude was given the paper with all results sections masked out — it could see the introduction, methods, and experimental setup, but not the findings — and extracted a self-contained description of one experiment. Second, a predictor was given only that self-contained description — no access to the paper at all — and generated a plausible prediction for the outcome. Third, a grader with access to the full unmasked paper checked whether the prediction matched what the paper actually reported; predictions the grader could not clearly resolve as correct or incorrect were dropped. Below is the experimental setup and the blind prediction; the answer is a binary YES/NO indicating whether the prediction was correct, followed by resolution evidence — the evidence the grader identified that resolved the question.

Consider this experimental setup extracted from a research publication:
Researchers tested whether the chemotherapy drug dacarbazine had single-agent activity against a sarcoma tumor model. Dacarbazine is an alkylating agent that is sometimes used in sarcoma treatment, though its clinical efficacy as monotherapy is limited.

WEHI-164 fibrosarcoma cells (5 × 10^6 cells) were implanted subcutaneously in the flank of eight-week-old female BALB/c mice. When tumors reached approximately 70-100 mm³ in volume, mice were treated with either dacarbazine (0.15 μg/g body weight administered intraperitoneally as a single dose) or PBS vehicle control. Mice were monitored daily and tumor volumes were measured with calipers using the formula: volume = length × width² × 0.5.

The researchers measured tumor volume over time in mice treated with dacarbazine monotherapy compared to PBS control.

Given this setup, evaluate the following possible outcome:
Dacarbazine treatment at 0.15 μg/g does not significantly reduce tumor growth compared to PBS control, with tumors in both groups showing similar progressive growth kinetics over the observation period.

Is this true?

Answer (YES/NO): NO